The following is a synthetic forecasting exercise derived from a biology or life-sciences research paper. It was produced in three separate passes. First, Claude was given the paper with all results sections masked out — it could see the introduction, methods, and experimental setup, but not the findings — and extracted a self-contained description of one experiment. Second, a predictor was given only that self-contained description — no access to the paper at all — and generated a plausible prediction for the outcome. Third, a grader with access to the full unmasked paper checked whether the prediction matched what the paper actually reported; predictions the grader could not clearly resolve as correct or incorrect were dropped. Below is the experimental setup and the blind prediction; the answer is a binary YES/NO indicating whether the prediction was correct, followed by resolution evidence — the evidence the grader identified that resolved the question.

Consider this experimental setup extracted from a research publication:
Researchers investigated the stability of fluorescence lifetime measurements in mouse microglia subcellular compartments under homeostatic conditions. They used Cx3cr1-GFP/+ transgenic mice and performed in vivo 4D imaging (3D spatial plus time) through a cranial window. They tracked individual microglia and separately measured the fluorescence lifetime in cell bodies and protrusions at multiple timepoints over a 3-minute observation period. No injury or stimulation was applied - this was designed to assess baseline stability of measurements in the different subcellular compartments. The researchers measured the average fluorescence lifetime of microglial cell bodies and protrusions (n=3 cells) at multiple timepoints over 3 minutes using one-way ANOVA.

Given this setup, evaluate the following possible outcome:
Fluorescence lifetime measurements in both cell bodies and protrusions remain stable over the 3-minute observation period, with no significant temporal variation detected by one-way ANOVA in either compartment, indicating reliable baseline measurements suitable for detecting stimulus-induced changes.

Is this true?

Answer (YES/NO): YES